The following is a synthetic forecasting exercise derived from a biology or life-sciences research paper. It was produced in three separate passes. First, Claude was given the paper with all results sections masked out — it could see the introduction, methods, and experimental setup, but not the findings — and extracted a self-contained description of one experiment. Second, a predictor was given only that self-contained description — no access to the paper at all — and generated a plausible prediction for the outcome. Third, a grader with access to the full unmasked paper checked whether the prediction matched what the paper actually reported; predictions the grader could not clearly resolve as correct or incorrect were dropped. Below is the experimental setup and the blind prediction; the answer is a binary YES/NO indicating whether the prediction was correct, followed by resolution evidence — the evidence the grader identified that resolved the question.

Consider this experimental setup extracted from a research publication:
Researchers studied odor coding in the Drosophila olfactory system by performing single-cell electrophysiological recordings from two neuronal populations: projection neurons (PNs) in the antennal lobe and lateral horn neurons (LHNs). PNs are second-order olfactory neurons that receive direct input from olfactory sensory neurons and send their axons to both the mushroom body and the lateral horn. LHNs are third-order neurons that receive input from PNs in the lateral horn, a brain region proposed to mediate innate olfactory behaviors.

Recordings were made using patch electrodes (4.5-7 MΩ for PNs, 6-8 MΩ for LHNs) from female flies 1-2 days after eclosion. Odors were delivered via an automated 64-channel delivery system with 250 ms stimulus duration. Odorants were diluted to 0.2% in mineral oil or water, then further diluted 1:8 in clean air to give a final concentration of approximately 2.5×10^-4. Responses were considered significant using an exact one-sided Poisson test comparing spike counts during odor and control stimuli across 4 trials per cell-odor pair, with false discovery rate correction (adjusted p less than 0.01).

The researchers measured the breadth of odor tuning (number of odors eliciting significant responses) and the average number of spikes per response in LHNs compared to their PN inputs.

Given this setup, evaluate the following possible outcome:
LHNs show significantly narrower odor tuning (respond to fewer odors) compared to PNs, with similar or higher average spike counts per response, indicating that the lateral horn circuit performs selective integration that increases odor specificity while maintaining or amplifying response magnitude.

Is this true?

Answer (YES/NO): NO